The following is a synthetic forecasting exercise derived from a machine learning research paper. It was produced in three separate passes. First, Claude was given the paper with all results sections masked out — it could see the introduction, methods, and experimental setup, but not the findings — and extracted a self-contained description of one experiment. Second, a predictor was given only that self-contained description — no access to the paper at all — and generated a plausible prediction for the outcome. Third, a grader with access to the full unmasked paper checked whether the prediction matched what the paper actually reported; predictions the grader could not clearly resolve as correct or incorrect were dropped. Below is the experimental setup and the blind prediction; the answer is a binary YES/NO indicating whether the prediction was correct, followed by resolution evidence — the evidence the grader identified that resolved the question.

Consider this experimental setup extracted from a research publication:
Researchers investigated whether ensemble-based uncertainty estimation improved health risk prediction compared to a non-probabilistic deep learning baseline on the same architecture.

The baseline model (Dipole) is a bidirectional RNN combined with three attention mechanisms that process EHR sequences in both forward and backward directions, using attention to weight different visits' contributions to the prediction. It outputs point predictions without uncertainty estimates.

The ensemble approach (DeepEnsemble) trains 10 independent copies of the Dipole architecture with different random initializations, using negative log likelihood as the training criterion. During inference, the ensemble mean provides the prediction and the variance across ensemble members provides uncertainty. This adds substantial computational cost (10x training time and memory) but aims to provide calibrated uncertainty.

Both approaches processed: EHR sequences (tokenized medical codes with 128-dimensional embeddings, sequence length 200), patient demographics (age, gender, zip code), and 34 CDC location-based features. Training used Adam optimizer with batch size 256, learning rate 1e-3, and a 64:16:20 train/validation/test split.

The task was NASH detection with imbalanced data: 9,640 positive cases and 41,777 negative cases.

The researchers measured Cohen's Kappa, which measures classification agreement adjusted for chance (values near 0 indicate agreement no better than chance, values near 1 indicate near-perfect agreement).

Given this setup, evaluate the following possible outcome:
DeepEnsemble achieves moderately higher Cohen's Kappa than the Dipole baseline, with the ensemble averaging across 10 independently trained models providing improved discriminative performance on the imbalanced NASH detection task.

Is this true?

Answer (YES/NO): YES